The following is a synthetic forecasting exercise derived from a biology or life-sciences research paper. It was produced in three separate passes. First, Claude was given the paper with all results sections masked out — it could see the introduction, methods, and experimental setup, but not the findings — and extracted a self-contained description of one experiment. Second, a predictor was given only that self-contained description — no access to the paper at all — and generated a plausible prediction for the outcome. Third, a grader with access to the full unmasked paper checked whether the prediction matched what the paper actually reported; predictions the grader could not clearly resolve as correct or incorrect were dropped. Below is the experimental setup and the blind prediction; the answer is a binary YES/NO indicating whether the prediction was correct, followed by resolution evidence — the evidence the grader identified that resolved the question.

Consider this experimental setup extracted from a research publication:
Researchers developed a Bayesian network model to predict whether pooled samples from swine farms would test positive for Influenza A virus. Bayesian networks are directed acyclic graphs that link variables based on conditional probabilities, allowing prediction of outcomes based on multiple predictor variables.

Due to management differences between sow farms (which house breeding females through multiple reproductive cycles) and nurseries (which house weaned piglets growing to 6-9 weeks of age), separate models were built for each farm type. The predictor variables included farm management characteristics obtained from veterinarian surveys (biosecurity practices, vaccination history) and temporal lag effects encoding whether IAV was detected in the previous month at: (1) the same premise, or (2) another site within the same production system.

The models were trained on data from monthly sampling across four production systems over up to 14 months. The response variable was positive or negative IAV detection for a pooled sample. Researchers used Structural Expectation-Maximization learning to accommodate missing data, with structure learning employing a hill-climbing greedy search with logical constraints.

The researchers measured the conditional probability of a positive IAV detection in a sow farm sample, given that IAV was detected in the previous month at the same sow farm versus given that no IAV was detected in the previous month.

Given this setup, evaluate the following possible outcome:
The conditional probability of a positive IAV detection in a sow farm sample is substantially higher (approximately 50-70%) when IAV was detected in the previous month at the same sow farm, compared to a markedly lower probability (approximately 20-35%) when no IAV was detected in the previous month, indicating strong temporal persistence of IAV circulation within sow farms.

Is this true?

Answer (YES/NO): NO